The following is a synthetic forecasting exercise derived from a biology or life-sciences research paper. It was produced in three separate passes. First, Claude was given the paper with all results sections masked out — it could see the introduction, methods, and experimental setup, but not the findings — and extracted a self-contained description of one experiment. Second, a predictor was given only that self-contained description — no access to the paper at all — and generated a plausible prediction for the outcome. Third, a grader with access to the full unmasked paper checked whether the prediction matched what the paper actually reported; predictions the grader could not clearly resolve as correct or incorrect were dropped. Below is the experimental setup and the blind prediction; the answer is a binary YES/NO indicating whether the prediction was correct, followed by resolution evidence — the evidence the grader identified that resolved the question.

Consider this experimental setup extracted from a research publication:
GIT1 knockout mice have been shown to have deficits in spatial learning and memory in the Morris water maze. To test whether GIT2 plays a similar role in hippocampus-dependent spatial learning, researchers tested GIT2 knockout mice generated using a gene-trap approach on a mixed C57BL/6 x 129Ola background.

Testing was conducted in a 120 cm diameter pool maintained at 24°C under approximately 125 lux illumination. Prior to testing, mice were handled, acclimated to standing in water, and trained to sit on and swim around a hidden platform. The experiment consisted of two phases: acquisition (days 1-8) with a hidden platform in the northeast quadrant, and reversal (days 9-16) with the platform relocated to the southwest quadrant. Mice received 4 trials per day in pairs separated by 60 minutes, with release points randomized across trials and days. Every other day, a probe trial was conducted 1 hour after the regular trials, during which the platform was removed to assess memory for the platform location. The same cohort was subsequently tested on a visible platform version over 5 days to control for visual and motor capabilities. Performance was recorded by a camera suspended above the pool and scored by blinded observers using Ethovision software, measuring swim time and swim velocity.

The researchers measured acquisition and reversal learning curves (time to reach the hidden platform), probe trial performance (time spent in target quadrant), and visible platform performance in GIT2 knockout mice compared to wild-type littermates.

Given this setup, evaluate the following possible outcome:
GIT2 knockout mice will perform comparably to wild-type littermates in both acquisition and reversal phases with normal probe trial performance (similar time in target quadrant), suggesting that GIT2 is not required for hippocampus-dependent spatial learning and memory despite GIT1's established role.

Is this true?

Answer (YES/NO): YES